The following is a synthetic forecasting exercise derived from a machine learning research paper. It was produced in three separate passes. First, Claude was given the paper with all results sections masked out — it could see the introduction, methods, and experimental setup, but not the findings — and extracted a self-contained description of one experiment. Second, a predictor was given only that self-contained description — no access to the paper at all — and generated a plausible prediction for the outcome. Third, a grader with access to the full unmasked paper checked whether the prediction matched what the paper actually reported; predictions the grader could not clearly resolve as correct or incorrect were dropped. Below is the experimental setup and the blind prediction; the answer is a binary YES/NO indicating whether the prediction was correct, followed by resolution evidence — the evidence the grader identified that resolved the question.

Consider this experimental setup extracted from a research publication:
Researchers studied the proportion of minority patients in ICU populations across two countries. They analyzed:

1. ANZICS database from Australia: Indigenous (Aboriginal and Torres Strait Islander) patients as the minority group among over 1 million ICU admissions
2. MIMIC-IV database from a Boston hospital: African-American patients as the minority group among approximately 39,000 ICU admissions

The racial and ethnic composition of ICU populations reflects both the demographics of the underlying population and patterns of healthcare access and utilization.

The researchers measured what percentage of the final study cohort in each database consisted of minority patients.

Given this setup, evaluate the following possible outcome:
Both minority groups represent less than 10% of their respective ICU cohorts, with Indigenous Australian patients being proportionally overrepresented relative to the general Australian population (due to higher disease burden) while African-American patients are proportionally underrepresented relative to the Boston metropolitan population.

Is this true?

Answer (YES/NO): NO